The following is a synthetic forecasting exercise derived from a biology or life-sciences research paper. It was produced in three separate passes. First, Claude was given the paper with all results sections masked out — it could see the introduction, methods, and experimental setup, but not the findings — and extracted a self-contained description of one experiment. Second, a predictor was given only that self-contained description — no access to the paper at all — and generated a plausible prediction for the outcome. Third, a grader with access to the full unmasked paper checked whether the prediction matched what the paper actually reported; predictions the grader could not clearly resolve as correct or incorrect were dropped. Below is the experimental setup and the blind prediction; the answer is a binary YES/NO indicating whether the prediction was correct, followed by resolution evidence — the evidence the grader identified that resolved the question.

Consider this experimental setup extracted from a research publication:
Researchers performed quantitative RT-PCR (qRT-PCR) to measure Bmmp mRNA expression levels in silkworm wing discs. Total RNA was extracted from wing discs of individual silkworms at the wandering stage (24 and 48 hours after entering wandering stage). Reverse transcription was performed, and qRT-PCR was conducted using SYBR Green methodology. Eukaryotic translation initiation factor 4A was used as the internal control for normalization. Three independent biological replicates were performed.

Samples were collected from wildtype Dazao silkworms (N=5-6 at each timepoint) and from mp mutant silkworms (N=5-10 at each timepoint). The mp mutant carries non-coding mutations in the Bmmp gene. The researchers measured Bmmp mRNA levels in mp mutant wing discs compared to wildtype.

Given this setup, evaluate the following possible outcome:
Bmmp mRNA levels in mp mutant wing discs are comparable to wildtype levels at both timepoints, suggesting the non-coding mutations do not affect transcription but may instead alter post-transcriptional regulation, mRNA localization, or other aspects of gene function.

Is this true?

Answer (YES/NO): NO